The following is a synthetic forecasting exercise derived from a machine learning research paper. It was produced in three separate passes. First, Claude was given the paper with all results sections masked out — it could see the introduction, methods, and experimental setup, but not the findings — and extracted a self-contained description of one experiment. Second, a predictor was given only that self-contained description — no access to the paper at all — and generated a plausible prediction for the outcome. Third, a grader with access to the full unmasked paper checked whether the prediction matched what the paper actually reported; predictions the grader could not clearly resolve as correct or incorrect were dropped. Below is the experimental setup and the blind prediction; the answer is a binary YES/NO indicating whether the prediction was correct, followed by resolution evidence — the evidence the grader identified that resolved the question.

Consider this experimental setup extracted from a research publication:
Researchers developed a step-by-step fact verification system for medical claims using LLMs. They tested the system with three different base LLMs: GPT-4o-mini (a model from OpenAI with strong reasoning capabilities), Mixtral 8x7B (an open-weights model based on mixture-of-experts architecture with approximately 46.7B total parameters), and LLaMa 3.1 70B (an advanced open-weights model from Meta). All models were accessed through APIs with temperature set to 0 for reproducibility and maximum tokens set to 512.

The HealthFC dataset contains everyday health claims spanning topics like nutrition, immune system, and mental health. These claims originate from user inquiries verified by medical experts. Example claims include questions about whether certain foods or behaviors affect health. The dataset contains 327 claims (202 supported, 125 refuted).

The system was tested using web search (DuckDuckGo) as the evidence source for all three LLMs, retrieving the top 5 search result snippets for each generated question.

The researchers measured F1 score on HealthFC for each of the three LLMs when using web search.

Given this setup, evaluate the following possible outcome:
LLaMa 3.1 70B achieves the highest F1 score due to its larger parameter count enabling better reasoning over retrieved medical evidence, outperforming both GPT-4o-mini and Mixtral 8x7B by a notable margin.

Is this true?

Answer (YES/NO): NO